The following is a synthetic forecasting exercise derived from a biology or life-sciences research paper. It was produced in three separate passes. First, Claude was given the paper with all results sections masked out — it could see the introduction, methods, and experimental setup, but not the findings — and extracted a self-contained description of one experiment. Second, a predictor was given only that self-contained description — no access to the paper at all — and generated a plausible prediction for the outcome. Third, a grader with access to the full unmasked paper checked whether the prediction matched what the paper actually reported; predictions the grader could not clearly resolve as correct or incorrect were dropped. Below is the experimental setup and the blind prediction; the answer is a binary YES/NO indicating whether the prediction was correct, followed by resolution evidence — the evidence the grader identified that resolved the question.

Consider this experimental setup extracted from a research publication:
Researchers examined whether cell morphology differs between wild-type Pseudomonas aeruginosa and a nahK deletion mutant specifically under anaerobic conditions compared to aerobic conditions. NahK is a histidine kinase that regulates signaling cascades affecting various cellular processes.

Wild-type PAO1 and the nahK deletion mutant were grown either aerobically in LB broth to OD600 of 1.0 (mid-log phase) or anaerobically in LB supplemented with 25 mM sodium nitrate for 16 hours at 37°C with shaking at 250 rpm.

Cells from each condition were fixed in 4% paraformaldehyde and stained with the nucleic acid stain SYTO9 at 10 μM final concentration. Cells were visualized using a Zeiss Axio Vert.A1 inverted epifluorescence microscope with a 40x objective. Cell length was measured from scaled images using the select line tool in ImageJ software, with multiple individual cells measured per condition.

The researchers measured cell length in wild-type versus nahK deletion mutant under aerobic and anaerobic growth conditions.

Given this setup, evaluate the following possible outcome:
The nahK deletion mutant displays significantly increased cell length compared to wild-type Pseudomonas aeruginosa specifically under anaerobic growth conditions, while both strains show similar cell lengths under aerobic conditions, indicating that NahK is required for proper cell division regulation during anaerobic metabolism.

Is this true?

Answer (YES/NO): NO